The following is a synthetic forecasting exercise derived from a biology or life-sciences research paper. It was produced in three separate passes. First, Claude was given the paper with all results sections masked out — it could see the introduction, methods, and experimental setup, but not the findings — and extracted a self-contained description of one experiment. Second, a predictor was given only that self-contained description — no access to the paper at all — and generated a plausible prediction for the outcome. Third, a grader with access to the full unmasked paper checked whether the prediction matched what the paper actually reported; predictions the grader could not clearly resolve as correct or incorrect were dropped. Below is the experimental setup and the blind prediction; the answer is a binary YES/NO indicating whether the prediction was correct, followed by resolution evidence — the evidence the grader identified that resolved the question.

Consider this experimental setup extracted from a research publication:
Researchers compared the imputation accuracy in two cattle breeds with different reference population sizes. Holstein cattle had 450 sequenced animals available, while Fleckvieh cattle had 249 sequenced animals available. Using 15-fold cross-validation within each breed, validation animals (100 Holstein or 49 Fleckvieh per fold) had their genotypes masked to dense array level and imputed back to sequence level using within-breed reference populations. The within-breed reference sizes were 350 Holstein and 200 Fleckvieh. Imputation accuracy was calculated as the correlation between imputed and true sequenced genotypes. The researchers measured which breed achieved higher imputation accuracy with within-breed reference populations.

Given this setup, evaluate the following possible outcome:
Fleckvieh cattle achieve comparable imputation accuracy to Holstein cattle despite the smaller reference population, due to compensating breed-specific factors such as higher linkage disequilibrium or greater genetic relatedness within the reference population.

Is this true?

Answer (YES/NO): NO